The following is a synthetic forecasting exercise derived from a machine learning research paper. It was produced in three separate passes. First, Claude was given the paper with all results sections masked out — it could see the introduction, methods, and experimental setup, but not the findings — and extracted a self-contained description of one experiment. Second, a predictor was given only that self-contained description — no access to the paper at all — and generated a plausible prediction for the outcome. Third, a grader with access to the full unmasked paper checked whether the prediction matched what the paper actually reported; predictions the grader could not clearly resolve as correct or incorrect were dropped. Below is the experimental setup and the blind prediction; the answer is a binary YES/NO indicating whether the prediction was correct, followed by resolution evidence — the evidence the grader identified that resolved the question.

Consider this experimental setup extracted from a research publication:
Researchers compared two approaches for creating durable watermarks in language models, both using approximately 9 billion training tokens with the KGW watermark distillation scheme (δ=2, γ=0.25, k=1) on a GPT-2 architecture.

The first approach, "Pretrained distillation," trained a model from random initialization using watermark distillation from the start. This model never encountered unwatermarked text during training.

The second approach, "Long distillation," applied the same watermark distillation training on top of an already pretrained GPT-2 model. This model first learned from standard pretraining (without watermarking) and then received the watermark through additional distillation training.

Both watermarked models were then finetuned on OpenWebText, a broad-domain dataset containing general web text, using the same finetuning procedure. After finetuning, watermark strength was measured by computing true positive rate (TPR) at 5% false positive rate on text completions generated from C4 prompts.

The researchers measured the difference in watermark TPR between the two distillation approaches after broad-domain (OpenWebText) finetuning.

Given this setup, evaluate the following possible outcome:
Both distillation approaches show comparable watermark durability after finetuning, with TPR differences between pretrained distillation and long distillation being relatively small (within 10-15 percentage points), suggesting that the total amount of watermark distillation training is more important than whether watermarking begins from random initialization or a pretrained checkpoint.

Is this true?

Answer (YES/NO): YES